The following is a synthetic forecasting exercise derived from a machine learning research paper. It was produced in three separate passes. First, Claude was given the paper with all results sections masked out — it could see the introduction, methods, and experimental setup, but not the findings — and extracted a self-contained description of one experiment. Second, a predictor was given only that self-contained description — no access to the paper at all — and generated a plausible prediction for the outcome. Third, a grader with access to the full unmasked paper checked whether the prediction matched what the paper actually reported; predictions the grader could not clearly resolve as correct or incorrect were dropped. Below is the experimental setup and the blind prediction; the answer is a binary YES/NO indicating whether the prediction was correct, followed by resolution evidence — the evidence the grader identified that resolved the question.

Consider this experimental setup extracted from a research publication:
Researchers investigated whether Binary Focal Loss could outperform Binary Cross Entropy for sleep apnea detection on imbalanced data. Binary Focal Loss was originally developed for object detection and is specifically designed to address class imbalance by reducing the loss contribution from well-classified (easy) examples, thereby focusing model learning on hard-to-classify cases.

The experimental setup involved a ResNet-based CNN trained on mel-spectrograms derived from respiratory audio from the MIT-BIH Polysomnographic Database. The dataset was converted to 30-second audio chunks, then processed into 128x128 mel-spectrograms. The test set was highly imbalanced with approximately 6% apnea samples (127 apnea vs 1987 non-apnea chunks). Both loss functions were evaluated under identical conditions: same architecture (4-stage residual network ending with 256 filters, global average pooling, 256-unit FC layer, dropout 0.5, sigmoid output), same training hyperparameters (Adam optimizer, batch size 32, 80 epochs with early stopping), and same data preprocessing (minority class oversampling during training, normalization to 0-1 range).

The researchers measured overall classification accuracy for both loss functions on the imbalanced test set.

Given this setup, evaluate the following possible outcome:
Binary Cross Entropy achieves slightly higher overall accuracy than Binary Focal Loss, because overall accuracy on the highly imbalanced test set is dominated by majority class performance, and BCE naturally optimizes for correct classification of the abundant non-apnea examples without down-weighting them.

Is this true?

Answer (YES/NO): NO